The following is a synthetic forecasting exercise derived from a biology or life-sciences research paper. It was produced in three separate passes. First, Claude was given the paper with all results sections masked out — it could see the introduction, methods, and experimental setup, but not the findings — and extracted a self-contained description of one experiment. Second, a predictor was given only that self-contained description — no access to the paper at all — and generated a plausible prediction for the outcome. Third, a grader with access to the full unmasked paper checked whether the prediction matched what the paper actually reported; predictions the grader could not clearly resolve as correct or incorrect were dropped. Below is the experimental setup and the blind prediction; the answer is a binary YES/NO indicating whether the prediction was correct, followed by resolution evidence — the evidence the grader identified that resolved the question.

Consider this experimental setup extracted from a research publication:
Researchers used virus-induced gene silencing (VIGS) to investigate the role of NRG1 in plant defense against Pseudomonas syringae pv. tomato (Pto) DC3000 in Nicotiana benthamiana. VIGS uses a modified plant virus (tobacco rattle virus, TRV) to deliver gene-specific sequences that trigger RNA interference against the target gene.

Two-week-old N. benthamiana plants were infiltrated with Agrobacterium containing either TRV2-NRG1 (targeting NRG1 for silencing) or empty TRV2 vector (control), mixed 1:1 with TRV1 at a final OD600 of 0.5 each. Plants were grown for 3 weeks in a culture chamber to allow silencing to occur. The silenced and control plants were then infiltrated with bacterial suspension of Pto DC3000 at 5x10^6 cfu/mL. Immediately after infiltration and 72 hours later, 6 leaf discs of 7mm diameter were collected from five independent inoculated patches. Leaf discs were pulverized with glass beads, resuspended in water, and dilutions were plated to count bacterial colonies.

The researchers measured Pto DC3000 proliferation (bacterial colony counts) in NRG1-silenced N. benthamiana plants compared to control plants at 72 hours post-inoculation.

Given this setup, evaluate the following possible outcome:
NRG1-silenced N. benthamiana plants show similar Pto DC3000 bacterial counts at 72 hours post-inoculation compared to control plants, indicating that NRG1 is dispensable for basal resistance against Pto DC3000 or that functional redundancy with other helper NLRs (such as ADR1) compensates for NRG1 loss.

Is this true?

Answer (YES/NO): NO